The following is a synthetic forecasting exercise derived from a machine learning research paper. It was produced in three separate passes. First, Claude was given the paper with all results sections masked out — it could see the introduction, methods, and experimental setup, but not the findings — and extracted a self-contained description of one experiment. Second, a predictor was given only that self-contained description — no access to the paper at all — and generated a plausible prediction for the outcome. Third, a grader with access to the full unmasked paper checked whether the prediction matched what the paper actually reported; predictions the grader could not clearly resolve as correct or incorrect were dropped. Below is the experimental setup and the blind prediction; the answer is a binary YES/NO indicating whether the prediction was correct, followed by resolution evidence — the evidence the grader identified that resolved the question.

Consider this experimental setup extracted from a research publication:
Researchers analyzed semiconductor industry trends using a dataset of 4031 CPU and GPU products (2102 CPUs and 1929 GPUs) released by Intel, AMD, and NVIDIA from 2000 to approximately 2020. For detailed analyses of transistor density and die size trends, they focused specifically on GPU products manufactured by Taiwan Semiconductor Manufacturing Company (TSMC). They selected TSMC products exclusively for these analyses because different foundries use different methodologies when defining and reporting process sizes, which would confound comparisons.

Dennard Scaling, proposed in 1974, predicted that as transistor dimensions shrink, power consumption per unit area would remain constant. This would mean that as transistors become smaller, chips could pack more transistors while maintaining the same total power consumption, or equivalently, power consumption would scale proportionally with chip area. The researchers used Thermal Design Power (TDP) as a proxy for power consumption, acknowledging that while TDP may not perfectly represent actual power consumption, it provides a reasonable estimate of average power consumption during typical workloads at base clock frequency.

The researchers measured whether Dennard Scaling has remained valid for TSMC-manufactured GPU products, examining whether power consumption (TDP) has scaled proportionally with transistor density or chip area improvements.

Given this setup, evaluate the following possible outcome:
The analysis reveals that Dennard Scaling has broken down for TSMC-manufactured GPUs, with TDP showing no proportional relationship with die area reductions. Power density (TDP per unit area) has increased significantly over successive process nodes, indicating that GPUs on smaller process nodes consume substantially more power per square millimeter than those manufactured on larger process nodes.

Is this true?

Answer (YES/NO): NO